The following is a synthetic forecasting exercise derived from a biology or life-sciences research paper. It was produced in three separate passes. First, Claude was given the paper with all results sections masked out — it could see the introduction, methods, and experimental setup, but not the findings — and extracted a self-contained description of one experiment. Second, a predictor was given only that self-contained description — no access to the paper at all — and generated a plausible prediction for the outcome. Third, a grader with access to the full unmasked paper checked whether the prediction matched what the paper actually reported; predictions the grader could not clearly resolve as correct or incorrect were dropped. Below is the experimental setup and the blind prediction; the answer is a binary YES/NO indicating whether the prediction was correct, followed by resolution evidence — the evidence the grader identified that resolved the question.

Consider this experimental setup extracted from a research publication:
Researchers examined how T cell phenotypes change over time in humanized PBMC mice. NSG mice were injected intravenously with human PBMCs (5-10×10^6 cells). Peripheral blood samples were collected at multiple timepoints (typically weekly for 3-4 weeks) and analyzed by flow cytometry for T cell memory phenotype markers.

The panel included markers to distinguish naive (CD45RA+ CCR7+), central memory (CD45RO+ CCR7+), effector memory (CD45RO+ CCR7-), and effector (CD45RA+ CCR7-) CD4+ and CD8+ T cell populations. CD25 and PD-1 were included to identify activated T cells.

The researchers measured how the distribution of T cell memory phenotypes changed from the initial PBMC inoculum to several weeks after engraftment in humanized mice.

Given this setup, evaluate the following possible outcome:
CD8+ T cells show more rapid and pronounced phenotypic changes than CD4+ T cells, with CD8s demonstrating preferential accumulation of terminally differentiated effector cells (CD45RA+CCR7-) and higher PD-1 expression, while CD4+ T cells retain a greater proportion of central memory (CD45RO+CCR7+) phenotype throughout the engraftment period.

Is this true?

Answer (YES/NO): NO